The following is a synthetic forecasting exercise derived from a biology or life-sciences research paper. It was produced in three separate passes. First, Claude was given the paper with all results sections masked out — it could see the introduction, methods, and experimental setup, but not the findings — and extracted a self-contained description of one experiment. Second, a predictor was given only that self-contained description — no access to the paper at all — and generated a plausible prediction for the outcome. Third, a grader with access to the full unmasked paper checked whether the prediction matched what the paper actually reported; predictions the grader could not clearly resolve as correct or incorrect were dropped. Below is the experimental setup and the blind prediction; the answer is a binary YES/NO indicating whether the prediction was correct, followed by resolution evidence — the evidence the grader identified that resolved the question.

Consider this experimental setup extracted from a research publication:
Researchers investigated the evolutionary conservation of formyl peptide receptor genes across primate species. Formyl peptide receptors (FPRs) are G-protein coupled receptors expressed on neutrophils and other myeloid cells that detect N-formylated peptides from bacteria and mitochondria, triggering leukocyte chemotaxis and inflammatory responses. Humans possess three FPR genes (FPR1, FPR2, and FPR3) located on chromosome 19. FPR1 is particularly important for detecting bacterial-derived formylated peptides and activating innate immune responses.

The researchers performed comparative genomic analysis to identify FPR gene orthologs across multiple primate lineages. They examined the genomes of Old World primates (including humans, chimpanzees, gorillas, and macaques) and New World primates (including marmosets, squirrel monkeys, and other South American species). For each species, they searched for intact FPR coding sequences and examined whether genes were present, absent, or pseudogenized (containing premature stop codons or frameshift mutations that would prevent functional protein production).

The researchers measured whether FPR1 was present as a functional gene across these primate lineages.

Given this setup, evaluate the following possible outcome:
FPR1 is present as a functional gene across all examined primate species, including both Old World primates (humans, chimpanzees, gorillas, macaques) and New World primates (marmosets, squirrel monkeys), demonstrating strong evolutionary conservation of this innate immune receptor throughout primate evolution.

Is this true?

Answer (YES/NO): NO